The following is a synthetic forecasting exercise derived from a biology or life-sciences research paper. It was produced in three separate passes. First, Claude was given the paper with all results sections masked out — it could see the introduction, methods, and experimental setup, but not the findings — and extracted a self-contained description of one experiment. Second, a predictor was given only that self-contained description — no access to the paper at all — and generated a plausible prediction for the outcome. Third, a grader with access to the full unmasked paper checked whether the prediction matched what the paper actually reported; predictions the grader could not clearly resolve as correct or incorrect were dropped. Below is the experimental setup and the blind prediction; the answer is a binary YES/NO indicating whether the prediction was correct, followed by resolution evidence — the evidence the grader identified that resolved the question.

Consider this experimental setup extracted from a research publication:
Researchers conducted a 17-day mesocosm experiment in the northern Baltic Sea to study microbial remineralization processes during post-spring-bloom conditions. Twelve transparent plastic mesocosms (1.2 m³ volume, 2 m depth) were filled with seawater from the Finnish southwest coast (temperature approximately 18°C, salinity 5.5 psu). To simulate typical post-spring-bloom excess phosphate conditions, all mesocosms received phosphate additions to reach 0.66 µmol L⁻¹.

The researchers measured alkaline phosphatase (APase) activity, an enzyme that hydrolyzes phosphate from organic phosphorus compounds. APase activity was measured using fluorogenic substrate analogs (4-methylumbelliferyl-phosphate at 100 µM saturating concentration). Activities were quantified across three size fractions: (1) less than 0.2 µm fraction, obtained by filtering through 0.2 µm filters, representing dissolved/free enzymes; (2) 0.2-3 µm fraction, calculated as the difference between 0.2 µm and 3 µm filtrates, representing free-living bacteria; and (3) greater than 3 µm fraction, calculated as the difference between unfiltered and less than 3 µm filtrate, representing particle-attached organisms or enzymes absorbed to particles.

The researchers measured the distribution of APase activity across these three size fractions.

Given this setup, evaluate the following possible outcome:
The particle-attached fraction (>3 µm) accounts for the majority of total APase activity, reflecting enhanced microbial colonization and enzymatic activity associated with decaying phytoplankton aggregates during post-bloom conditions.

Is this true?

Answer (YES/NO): NO